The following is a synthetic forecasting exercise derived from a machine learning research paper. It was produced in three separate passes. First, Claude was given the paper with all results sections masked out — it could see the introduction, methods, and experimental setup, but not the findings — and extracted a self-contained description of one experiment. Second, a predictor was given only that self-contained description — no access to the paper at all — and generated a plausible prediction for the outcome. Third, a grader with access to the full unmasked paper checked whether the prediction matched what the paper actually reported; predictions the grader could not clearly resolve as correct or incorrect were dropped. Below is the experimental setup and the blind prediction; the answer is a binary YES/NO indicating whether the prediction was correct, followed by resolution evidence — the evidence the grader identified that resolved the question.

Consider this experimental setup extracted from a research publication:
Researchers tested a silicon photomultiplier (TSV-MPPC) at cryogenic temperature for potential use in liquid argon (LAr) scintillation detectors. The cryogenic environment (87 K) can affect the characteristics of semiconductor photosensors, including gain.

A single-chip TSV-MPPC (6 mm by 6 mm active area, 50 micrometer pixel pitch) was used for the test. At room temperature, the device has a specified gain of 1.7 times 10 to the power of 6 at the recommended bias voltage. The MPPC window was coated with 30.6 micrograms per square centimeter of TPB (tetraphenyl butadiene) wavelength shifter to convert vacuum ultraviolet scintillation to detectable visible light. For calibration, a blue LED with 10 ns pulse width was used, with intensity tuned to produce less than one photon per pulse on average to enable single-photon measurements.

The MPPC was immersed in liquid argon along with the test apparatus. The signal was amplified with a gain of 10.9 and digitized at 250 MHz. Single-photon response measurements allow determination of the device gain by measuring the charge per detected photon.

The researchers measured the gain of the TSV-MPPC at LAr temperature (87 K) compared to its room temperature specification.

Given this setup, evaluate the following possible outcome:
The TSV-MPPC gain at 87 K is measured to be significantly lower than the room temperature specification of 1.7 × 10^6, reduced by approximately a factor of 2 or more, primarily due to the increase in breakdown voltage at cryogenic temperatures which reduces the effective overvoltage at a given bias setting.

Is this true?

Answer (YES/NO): NO